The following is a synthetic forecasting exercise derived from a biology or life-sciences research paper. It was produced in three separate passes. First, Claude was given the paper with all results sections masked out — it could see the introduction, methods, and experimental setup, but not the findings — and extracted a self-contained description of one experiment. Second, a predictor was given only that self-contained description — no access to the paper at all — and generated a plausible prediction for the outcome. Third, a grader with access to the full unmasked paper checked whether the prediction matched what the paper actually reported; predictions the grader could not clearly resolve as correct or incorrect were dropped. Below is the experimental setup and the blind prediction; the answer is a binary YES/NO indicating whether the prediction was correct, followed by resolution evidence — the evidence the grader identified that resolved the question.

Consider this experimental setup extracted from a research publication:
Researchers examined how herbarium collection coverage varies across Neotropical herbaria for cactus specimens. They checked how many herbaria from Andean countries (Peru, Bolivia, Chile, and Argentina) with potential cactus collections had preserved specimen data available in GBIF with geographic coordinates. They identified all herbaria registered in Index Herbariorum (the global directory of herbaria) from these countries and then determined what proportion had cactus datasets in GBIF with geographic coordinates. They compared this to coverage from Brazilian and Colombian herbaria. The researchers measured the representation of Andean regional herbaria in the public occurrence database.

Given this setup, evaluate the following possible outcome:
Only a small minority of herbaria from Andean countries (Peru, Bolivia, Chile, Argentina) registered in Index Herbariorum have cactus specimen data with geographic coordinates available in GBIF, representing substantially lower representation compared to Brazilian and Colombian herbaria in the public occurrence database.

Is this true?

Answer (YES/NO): YES